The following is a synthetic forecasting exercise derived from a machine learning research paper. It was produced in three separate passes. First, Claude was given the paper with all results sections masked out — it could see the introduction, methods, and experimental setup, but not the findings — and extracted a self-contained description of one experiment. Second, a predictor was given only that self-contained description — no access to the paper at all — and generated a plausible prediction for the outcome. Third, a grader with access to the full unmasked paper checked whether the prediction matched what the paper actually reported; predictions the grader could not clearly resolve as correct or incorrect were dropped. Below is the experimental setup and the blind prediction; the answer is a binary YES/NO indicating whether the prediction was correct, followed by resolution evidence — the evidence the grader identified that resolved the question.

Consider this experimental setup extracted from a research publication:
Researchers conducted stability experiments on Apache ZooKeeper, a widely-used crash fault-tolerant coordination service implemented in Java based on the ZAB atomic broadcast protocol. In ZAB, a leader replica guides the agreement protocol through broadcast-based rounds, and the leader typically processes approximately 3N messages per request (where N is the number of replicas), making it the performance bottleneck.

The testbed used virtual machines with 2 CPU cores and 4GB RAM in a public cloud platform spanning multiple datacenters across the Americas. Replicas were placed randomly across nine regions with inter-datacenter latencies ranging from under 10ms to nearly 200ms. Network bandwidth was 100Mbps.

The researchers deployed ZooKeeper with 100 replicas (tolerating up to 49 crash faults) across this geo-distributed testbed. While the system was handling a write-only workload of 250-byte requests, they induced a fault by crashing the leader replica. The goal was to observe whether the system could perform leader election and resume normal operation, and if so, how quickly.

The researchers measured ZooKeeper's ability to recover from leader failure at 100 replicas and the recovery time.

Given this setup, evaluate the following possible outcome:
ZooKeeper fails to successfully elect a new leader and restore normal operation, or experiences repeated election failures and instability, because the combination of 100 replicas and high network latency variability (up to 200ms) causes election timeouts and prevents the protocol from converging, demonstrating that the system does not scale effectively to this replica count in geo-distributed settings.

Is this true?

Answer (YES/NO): NO